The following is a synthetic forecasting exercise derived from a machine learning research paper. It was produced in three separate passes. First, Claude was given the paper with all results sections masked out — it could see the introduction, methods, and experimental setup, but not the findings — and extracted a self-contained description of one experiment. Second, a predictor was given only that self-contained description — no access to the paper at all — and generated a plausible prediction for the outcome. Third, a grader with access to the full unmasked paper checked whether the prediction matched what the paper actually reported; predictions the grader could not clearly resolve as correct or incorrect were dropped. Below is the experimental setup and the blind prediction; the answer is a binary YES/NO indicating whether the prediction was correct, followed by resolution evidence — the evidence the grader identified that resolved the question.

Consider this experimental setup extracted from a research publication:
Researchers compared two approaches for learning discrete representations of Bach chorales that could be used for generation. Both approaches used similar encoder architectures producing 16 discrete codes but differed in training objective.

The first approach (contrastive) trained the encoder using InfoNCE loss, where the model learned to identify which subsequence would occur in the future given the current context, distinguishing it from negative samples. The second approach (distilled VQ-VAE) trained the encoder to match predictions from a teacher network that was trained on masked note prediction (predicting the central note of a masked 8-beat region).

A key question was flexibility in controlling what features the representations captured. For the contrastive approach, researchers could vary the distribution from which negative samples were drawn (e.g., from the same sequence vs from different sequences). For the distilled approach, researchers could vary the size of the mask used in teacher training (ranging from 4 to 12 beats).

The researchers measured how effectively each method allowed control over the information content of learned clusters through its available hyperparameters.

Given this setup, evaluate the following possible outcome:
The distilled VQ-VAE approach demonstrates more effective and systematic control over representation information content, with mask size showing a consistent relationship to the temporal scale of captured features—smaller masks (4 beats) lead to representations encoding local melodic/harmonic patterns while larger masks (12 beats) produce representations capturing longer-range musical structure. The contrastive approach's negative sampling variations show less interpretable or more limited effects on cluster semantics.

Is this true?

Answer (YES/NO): NO